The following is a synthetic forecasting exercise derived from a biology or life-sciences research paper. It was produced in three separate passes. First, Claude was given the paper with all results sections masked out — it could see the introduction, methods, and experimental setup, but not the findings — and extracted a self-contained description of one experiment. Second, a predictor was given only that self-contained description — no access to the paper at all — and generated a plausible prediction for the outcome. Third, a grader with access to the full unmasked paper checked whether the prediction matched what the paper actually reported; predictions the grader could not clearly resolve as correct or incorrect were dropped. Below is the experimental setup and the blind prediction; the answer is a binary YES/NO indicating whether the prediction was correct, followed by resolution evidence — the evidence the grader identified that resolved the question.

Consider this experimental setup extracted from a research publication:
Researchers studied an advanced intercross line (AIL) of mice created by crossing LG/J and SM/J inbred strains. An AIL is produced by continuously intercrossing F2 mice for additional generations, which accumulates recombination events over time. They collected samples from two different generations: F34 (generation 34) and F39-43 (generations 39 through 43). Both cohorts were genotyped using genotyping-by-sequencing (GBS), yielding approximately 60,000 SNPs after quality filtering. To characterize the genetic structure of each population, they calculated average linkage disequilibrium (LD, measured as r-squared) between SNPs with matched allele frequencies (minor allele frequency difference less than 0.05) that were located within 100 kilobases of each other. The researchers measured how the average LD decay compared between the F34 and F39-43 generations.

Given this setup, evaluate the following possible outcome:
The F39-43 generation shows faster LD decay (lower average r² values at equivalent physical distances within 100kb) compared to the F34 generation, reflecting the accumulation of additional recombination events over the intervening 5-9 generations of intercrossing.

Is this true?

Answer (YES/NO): NO